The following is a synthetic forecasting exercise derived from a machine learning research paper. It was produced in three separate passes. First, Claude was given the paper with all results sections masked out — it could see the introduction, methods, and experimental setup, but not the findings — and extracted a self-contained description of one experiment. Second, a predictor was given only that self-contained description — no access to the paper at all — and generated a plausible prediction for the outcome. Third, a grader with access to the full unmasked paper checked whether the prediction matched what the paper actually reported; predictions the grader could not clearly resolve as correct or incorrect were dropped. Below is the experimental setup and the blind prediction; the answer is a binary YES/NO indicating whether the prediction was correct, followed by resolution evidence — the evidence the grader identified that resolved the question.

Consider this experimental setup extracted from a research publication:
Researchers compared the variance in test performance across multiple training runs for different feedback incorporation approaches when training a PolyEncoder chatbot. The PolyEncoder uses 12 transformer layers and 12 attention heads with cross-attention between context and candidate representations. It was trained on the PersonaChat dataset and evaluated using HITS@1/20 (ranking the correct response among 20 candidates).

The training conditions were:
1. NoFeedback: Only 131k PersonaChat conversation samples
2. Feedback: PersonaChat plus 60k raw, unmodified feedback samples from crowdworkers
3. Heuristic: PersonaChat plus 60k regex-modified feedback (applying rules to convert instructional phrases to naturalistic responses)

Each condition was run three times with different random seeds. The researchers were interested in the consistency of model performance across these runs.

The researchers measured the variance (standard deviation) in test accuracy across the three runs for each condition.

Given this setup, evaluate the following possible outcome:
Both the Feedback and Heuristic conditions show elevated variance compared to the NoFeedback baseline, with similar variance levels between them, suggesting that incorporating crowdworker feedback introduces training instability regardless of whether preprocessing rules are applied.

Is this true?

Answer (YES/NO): NO